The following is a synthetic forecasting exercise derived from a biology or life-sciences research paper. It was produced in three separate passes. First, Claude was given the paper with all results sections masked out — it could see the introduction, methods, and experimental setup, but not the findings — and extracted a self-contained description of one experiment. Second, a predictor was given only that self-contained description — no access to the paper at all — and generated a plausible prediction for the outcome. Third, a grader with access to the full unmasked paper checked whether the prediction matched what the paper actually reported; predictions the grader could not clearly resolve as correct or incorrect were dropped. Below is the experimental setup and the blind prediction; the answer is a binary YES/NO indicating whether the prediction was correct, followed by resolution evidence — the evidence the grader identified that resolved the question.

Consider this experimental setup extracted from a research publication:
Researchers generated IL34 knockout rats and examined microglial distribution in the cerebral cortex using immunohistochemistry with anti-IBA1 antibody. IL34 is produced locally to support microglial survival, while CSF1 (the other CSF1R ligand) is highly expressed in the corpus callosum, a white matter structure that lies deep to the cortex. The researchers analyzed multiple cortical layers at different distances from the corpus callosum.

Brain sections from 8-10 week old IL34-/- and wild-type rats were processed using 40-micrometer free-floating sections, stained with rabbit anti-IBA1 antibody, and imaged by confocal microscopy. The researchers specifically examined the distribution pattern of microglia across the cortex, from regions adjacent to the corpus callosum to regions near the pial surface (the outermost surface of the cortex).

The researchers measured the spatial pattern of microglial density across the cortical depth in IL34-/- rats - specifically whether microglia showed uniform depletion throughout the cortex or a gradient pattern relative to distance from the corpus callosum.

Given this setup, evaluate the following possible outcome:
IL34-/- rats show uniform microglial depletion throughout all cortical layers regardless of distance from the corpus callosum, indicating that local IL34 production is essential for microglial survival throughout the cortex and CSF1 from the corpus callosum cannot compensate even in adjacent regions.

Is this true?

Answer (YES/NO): NO